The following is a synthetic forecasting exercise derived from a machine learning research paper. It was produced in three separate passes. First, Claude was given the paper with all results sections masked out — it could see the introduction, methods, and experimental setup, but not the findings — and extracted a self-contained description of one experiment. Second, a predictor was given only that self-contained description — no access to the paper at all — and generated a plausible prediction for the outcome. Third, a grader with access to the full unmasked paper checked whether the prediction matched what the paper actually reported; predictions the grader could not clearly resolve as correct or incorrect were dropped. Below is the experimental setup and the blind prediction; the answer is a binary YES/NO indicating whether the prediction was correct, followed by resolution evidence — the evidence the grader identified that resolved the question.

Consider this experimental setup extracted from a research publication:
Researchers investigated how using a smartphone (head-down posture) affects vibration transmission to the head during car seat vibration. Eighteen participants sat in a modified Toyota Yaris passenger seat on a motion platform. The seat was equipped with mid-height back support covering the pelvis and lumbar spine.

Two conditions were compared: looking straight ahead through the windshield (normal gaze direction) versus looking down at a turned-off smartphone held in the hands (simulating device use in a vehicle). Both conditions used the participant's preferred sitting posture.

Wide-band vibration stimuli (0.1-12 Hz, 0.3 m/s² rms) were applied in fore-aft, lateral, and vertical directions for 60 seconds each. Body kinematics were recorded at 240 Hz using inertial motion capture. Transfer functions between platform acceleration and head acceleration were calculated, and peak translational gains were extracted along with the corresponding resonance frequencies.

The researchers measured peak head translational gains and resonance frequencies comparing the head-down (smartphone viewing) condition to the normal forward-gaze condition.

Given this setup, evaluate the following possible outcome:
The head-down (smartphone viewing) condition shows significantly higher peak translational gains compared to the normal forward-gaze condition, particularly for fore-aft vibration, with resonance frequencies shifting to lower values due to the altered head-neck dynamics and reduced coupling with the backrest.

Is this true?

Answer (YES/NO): NO